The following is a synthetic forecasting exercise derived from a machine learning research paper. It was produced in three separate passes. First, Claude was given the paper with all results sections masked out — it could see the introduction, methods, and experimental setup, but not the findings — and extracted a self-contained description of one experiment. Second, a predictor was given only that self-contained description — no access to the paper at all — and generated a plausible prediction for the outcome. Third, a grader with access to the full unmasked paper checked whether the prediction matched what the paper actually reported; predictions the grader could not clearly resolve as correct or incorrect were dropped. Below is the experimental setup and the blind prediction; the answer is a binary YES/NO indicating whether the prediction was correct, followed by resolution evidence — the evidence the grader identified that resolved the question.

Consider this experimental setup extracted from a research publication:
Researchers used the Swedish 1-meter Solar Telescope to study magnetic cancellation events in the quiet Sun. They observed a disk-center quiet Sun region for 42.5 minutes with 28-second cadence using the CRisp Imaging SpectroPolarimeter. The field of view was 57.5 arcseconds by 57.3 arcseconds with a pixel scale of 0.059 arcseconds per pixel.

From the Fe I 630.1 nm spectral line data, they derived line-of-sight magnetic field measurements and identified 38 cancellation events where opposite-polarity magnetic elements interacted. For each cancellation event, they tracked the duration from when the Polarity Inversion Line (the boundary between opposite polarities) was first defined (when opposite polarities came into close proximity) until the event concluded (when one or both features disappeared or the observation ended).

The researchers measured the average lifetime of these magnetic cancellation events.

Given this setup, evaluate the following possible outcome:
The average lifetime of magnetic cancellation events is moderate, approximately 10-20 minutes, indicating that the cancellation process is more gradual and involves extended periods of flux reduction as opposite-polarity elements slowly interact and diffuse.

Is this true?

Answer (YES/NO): NO